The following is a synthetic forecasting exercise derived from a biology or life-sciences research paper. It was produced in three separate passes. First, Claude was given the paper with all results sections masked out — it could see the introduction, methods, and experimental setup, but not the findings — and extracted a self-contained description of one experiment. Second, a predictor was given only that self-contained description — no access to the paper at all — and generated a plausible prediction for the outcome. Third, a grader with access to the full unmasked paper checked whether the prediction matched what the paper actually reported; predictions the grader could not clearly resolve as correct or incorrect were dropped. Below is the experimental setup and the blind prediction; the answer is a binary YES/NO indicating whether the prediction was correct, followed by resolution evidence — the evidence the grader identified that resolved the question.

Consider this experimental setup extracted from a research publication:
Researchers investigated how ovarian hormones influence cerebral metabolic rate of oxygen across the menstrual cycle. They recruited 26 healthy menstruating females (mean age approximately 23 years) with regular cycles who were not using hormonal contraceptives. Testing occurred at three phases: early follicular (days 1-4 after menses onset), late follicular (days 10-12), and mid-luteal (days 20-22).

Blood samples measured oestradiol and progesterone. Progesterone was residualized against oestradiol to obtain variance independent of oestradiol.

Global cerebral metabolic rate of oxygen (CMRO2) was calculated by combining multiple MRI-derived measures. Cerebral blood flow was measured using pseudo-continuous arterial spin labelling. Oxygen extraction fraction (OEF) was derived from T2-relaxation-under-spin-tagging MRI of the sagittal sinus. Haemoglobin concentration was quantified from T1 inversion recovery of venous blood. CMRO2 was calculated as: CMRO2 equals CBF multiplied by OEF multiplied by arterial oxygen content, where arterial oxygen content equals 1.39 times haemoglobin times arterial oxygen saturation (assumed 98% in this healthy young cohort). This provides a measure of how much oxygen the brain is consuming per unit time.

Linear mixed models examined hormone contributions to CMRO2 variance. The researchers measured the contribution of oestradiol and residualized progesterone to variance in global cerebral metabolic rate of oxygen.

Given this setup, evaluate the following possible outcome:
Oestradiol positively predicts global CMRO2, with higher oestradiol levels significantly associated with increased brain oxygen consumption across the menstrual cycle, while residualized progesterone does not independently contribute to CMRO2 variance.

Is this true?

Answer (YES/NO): NO